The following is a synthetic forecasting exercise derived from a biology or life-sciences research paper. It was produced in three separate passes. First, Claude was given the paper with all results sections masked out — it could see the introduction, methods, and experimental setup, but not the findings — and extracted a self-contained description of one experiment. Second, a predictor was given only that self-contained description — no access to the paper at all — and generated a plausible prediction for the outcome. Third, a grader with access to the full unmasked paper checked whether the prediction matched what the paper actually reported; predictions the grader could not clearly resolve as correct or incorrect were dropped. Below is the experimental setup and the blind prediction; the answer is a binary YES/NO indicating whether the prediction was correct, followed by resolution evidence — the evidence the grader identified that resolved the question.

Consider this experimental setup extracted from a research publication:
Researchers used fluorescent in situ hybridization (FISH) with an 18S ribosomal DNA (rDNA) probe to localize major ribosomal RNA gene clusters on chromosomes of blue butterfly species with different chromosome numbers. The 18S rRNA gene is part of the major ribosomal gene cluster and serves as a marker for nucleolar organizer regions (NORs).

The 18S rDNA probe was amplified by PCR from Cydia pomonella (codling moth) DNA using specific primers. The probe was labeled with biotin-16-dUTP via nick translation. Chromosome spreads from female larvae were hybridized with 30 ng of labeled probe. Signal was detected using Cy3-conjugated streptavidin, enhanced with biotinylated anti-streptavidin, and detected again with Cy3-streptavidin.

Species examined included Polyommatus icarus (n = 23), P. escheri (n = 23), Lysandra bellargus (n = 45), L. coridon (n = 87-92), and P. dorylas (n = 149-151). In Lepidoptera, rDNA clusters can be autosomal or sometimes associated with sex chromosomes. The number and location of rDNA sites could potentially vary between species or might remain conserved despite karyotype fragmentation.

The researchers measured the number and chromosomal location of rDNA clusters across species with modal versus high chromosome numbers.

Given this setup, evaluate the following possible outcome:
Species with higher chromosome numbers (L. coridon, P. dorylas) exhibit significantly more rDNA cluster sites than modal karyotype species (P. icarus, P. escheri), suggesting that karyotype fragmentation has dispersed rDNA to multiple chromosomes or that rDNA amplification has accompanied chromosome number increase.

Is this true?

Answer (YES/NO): NO